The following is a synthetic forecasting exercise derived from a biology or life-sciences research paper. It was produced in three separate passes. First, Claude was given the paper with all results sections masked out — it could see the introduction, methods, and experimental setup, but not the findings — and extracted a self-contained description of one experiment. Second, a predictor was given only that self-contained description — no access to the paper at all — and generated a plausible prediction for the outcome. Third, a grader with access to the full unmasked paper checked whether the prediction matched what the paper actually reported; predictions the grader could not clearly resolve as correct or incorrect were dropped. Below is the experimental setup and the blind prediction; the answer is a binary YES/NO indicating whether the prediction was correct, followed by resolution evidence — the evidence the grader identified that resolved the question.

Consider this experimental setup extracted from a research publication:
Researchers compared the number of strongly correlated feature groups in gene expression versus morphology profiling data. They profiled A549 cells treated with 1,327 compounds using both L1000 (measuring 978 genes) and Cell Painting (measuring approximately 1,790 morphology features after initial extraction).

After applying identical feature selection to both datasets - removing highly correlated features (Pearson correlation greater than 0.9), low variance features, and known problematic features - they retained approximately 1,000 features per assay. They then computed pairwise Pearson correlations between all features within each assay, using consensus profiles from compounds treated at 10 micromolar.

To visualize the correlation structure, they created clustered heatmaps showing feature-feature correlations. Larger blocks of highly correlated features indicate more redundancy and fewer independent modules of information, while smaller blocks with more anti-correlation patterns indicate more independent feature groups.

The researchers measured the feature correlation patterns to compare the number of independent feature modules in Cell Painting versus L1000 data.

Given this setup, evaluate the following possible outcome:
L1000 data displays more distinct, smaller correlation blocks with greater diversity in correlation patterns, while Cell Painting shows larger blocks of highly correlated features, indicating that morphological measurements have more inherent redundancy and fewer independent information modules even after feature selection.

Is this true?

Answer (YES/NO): YES